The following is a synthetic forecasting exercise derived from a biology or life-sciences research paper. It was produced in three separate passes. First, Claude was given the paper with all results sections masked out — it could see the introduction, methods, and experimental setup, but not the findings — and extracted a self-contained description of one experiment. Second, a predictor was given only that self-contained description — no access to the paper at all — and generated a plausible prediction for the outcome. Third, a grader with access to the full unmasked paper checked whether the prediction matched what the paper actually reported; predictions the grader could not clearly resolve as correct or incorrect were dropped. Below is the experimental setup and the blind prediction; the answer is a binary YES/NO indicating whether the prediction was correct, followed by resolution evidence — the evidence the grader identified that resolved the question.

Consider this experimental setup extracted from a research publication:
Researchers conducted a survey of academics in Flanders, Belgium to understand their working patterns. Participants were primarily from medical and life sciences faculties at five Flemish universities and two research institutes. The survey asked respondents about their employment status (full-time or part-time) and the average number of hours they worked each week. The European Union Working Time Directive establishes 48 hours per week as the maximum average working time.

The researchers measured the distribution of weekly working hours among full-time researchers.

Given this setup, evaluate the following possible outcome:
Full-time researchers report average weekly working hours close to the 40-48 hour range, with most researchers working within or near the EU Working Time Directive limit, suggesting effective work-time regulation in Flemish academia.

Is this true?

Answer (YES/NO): NO